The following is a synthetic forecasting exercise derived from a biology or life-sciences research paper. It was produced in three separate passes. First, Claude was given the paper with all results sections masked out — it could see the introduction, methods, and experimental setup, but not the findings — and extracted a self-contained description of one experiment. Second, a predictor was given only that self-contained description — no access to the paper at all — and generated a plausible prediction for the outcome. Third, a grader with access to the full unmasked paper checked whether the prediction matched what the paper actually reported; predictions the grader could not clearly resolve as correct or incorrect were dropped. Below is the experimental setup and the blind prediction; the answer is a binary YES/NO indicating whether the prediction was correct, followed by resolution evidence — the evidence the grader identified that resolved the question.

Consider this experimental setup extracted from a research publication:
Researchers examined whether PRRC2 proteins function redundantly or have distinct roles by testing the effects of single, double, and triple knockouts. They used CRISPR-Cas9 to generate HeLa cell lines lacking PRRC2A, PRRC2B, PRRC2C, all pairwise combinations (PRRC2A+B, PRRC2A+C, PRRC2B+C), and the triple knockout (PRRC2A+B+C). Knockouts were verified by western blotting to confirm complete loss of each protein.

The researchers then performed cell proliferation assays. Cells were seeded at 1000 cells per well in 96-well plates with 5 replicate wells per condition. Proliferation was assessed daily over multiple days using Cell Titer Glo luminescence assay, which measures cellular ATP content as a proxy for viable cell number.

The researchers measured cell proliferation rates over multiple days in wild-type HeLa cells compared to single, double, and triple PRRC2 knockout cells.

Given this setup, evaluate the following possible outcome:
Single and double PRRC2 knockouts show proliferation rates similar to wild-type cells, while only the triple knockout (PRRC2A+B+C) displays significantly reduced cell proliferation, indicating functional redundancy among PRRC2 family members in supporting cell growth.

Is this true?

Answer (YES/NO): NO